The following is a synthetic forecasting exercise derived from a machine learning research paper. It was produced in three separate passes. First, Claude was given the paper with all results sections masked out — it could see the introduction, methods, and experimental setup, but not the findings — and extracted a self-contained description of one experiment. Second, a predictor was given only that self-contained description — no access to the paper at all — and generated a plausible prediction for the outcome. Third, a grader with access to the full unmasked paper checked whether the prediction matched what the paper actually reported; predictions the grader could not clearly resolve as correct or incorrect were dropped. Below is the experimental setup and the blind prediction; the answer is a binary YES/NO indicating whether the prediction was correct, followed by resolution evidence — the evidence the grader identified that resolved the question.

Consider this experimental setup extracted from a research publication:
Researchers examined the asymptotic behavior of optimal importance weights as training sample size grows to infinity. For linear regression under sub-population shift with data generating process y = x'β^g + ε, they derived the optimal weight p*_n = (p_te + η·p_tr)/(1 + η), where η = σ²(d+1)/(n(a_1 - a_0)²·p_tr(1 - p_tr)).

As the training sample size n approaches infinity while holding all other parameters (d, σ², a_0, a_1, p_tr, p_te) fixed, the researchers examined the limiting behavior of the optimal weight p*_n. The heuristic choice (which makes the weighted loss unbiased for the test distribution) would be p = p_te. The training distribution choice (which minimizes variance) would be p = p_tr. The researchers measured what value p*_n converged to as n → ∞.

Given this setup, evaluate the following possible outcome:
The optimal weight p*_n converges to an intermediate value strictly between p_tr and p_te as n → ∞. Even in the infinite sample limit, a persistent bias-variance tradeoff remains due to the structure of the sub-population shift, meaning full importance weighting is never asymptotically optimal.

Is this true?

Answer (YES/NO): NO